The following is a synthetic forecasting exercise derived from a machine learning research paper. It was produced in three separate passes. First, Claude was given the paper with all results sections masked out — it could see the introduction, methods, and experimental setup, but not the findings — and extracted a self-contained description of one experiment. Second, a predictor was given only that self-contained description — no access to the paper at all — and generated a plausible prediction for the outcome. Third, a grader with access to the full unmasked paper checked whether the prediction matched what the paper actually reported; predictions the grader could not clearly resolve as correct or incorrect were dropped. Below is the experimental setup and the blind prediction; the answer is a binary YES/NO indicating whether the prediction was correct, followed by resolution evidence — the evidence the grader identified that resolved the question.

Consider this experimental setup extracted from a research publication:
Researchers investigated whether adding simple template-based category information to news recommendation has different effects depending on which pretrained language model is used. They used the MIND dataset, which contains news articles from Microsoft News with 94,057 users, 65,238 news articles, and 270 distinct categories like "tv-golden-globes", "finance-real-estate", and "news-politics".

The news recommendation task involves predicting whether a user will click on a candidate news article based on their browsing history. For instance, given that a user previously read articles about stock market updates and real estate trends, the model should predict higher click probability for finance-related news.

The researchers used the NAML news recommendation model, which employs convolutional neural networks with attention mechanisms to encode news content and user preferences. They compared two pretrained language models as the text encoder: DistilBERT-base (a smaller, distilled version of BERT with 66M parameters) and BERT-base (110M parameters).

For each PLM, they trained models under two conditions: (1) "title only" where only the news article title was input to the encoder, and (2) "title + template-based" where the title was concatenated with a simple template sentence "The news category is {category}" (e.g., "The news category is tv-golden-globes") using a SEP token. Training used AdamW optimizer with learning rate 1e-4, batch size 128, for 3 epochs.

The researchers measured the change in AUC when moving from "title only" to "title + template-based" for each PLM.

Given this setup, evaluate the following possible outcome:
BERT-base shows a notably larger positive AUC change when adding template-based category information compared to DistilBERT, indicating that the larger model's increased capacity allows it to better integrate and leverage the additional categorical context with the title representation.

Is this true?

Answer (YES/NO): NO